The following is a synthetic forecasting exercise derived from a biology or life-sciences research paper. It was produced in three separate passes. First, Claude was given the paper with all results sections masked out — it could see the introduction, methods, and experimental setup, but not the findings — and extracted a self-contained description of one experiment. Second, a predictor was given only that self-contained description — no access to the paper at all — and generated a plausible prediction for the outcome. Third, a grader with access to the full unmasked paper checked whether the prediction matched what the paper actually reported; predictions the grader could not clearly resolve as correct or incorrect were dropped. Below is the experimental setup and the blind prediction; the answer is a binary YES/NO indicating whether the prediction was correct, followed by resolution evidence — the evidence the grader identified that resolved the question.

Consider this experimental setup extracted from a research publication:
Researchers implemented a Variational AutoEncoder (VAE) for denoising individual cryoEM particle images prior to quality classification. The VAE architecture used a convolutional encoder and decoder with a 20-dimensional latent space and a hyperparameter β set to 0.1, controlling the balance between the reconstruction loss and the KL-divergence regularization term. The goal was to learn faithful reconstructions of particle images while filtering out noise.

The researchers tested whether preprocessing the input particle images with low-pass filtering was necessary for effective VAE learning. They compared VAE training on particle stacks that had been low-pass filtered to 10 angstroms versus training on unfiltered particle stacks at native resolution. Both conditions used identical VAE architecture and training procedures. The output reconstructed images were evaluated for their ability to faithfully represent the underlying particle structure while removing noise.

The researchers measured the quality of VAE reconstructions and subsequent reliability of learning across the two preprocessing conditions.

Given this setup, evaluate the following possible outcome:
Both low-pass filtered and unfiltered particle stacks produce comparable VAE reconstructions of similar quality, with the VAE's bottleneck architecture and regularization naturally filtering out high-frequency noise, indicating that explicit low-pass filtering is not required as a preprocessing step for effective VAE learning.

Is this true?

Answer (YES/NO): NO